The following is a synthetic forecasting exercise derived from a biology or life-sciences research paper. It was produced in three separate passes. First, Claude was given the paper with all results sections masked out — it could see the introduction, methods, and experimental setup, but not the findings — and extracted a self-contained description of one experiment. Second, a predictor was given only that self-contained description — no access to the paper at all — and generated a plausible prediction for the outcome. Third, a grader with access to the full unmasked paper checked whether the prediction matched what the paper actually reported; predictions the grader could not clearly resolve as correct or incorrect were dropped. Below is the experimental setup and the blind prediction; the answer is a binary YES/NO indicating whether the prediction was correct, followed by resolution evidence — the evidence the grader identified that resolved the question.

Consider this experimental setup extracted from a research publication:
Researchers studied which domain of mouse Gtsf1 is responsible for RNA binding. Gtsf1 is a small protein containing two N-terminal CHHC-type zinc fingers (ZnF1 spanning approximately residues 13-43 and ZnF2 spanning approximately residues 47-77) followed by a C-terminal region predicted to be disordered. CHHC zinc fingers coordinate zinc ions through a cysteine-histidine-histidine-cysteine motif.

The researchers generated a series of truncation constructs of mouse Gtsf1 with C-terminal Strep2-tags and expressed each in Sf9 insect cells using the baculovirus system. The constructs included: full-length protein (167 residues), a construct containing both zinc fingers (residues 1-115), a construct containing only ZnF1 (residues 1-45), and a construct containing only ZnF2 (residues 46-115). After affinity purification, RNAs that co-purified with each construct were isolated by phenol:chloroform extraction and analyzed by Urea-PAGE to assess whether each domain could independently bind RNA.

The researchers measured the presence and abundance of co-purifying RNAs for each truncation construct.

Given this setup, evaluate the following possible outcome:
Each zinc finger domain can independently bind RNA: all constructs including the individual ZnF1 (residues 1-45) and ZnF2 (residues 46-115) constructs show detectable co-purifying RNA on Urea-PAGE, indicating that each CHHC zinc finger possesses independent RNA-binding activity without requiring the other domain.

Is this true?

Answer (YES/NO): NO